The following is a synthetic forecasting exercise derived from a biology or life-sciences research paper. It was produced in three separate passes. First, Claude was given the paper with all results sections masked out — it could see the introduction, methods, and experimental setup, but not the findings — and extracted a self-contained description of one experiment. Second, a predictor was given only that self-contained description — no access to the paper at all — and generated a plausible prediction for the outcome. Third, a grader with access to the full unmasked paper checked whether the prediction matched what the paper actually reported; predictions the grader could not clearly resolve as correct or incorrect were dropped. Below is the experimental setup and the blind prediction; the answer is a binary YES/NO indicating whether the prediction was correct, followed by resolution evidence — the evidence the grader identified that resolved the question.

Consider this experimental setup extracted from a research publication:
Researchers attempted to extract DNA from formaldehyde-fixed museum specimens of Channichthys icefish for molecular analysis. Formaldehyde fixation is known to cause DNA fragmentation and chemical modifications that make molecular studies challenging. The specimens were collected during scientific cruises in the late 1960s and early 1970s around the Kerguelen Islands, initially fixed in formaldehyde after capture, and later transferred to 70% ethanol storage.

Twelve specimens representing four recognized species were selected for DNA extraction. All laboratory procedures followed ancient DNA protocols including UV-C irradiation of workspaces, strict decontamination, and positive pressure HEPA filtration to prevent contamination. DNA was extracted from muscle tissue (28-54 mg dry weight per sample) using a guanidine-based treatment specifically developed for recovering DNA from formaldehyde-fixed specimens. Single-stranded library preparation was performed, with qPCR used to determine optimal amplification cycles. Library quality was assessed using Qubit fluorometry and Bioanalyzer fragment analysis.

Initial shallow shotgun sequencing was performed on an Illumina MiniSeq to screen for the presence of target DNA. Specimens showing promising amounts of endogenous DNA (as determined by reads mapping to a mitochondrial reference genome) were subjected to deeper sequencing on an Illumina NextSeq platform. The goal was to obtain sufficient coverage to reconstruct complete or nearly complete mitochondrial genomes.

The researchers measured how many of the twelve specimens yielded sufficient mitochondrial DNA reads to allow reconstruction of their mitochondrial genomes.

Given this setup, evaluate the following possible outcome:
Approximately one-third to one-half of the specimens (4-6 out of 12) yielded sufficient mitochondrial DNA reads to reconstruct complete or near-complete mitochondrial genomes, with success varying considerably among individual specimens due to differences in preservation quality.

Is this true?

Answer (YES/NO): YES